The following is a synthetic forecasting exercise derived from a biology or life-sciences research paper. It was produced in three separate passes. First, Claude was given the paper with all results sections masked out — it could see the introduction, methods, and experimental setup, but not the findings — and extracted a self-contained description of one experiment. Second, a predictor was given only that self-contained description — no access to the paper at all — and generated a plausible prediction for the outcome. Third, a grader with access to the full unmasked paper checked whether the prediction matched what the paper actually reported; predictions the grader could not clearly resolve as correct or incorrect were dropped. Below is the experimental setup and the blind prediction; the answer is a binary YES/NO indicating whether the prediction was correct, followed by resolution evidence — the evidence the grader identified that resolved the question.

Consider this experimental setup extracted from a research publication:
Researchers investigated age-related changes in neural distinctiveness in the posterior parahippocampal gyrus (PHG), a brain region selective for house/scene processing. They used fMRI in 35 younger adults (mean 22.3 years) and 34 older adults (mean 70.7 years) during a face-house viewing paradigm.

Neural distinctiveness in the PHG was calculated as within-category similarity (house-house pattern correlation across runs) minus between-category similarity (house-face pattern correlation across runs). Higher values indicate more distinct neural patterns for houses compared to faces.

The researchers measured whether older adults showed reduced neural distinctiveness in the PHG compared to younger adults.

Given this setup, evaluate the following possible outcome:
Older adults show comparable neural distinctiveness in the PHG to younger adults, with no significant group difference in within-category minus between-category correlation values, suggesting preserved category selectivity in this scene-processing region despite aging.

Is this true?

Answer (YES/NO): NO